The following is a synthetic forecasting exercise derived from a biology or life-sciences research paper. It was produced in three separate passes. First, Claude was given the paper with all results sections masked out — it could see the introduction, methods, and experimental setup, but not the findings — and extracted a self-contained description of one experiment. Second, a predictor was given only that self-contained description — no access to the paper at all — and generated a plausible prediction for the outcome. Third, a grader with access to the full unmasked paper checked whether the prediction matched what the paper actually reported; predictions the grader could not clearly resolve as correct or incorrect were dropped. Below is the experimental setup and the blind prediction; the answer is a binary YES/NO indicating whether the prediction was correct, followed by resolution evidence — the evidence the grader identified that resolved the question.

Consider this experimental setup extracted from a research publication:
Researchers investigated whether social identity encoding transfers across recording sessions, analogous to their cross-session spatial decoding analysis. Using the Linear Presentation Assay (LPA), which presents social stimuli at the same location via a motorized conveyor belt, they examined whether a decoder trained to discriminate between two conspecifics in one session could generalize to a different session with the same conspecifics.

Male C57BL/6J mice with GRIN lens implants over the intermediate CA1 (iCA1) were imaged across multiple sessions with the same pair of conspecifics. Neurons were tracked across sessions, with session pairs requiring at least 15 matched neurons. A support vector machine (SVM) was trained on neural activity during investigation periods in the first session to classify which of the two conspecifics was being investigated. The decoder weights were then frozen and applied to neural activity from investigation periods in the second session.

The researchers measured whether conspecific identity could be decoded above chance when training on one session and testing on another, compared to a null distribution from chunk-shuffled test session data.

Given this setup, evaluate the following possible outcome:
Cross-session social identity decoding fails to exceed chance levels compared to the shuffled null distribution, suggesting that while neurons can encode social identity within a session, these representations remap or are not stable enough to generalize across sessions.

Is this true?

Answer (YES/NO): YES